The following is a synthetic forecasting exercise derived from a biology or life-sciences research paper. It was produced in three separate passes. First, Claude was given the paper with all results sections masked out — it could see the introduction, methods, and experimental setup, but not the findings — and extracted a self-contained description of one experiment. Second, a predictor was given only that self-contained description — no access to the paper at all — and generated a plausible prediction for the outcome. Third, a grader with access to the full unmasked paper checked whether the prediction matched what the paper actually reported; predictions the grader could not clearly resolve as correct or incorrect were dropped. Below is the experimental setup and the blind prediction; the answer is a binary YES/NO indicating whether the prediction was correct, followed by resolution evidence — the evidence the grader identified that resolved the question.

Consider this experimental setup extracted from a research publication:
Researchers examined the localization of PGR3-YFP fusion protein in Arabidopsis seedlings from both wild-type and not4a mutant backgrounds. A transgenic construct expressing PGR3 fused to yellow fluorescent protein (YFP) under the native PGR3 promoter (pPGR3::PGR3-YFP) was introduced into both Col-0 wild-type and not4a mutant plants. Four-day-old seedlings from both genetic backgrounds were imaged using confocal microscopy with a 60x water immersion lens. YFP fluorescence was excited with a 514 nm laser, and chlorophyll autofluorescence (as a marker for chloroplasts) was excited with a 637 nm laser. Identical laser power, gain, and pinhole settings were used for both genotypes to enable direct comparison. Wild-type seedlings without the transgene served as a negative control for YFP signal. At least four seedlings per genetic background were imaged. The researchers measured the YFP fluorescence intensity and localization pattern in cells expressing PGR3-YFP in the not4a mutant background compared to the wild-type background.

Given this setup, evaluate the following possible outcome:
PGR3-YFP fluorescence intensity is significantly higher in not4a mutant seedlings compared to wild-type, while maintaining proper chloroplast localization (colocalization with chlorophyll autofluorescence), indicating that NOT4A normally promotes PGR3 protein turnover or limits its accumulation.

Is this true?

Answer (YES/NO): NO